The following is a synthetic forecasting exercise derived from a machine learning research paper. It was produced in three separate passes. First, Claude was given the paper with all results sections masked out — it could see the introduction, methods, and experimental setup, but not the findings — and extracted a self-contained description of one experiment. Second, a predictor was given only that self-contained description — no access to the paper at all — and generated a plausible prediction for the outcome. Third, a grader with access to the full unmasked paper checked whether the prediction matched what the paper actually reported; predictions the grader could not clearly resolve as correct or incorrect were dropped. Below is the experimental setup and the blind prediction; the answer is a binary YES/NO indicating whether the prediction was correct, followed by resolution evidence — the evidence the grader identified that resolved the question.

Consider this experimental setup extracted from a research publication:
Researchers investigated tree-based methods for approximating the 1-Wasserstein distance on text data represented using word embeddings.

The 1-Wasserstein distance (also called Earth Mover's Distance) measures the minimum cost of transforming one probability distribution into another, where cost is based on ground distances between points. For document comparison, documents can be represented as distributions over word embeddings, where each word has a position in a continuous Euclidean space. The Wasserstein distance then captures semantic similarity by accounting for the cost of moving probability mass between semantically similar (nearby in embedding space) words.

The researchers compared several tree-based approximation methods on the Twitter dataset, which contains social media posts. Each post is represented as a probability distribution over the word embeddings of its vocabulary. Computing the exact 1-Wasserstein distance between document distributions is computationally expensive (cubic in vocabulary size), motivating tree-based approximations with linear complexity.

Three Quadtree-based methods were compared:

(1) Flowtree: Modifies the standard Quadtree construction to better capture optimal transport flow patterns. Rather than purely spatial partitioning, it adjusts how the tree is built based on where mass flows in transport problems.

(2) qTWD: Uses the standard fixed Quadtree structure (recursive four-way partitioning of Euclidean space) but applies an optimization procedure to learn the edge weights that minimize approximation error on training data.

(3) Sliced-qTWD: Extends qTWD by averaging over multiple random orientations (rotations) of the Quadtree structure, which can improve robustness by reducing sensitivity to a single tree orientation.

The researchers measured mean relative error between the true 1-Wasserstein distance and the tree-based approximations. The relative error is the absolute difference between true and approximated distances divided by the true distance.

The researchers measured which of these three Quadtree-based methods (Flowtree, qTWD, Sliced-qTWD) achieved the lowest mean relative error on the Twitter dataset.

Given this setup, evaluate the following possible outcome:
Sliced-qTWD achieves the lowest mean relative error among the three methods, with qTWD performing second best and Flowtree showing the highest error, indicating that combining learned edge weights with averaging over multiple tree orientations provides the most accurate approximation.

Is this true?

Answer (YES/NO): YES